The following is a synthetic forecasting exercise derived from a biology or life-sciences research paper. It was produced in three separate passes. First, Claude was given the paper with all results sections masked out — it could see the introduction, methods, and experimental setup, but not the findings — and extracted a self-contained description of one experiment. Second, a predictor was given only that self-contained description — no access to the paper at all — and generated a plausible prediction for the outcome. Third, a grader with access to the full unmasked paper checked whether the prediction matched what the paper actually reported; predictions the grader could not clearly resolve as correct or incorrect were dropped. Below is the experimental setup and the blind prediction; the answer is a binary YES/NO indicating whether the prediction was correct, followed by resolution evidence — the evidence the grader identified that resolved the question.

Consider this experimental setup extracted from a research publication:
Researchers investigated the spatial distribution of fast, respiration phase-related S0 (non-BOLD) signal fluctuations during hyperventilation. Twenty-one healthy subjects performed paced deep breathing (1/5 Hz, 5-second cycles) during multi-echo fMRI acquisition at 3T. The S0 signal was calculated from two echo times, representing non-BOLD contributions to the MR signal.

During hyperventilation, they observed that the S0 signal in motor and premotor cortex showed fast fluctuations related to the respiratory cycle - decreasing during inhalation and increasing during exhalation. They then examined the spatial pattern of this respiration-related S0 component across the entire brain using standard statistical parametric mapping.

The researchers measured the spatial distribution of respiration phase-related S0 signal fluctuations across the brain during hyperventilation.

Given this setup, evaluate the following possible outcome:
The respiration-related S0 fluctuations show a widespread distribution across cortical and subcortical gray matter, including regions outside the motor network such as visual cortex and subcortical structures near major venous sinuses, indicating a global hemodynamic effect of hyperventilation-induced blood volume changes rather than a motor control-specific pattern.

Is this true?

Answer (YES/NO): YES